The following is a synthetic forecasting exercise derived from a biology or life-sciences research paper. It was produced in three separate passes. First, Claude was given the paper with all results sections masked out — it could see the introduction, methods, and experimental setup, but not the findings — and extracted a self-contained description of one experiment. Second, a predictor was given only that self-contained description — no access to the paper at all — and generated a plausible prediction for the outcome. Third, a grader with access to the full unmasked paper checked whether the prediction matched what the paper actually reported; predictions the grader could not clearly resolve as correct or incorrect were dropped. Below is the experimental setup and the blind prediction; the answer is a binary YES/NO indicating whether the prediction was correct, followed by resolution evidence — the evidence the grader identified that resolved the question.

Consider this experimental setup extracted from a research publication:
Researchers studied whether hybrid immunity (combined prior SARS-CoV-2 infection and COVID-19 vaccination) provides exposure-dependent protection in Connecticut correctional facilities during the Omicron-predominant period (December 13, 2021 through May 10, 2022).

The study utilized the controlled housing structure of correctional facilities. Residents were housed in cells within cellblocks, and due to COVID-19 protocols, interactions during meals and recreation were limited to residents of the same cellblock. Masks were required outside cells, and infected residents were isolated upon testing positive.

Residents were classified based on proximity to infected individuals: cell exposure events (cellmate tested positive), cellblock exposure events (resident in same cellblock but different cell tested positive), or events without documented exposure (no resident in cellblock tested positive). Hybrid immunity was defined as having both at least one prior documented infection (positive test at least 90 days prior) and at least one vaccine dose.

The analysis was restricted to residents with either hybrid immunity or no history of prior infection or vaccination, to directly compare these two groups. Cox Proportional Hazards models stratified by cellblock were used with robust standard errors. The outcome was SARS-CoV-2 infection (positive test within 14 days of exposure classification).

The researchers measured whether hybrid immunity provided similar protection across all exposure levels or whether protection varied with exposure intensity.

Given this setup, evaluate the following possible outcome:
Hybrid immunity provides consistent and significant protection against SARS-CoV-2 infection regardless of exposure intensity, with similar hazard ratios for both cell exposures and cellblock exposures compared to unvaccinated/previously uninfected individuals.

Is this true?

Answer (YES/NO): NO